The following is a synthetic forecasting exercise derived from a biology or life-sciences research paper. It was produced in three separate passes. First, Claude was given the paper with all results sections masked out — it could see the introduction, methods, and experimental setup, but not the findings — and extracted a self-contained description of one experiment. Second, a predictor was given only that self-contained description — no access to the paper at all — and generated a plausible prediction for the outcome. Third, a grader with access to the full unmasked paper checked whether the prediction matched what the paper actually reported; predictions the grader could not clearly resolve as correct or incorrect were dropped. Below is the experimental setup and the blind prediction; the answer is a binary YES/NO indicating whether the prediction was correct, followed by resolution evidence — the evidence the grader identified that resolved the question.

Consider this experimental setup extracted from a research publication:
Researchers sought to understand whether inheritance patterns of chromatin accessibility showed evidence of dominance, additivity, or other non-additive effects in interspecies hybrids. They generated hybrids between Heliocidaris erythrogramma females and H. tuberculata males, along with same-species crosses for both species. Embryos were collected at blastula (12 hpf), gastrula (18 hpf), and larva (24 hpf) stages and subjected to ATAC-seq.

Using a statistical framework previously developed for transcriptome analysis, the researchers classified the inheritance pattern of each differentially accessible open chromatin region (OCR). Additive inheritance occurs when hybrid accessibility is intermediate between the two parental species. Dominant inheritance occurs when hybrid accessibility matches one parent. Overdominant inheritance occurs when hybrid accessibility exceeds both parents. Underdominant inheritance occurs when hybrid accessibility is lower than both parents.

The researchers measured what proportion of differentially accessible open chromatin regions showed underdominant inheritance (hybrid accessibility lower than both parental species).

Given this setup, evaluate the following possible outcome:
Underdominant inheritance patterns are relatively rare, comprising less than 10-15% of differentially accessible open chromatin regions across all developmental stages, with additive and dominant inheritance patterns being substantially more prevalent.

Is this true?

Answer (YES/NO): YES